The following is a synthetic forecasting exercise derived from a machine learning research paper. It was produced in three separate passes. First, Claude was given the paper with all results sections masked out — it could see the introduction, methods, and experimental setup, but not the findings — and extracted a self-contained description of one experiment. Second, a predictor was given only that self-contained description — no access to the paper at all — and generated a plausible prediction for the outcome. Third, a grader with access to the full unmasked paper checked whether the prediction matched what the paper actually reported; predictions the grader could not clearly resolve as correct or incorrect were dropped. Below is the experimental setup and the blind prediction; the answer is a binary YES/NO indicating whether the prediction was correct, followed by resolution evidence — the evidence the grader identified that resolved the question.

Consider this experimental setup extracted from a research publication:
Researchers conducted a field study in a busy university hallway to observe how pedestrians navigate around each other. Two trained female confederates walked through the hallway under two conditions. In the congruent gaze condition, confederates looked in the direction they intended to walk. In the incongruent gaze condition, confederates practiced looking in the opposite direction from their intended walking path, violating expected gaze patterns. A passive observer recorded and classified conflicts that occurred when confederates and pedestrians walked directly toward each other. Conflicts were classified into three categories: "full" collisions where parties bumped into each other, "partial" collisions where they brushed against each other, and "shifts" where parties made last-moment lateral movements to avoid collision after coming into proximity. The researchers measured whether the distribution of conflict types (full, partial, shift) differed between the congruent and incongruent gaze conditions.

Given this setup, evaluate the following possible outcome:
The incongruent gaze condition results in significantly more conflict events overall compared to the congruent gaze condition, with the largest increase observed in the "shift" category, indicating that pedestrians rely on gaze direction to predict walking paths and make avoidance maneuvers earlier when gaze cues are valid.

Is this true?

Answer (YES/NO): YES